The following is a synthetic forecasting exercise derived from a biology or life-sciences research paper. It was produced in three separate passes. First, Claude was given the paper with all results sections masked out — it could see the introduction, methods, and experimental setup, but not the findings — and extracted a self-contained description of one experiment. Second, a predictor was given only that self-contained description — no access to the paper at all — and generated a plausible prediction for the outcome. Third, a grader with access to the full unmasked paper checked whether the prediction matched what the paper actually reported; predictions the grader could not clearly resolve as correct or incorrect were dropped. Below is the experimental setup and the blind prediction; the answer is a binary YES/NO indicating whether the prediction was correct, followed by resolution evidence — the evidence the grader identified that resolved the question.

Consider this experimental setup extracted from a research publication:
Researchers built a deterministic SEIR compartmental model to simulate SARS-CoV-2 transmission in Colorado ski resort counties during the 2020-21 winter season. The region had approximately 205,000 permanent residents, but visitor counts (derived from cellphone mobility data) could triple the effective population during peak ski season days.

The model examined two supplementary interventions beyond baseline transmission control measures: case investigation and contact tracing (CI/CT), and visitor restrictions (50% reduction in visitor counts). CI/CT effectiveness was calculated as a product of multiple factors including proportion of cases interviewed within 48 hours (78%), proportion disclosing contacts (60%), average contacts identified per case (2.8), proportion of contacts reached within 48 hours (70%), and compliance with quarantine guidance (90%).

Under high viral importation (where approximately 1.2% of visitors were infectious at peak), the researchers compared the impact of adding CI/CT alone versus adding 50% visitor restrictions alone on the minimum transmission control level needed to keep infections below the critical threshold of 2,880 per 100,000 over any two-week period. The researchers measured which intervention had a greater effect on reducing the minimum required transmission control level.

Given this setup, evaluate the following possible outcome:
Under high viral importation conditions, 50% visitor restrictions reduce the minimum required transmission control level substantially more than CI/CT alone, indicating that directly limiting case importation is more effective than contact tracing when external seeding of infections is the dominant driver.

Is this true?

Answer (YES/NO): YES